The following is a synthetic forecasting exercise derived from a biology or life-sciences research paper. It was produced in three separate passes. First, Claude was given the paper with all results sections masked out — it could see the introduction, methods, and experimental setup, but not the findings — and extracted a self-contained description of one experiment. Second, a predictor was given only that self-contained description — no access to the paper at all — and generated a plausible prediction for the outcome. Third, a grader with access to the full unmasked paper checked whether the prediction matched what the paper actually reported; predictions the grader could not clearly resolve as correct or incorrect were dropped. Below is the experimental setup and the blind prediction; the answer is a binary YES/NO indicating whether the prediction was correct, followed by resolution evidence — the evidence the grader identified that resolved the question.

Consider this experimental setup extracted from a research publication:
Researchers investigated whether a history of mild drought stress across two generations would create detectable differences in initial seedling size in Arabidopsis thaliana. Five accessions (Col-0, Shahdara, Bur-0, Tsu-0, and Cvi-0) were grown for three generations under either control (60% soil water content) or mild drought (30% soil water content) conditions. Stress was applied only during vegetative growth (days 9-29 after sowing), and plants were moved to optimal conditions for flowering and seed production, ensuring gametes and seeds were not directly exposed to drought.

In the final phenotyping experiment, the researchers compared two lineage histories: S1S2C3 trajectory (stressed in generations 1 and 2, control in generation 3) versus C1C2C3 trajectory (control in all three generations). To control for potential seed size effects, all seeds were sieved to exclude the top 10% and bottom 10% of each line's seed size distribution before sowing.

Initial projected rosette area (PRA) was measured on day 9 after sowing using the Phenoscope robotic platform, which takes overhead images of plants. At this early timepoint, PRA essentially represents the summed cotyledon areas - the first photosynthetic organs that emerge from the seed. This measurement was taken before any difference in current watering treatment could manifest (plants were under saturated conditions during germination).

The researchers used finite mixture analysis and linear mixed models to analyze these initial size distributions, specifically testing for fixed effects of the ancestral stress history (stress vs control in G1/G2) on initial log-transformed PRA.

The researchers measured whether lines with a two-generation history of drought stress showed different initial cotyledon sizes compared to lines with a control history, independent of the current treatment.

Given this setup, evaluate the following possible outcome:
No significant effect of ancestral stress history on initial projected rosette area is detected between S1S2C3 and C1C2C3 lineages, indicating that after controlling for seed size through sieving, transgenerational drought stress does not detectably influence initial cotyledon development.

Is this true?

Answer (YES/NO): YES